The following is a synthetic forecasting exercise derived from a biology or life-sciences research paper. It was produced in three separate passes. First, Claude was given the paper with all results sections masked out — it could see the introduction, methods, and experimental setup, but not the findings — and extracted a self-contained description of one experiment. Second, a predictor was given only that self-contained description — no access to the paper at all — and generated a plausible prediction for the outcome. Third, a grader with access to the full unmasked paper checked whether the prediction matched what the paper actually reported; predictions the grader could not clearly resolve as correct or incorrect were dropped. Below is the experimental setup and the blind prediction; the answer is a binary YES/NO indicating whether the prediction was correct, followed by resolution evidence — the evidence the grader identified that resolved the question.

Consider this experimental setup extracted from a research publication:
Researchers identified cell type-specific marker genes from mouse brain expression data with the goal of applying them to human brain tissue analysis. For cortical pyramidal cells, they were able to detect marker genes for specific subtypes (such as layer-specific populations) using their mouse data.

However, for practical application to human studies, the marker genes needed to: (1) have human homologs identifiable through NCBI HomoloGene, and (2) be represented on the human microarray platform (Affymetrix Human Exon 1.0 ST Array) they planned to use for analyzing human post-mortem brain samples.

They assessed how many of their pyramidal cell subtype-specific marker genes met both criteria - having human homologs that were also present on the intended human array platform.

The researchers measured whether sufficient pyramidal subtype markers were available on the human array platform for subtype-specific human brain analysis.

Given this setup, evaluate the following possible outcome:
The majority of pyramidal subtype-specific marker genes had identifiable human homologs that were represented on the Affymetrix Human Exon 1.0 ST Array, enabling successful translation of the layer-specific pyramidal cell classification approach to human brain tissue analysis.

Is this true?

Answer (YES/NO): NO